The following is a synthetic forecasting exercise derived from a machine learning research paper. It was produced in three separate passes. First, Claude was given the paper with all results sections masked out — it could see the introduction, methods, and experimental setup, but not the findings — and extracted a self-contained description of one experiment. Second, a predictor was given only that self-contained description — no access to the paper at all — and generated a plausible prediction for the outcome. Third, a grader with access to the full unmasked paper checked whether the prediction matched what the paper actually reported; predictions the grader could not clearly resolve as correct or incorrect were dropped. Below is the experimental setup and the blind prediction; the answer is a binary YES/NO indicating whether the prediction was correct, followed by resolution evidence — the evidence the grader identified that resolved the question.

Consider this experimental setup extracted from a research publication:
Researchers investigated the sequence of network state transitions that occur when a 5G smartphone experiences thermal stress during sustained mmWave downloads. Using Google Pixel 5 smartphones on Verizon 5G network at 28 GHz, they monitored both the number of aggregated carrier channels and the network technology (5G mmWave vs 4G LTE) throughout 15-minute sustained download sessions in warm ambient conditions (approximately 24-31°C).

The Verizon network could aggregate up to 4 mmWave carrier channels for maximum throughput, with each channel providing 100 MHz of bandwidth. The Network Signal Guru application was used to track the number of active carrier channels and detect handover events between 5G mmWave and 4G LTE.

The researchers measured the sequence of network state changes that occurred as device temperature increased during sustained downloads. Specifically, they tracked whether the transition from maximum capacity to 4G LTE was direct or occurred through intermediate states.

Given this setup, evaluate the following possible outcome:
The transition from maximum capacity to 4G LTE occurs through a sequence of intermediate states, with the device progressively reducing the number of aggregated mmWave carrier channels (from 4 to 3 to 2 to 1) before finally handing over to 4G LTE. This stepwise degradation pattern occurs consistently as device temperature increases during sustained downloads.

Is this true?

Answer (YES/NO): NO